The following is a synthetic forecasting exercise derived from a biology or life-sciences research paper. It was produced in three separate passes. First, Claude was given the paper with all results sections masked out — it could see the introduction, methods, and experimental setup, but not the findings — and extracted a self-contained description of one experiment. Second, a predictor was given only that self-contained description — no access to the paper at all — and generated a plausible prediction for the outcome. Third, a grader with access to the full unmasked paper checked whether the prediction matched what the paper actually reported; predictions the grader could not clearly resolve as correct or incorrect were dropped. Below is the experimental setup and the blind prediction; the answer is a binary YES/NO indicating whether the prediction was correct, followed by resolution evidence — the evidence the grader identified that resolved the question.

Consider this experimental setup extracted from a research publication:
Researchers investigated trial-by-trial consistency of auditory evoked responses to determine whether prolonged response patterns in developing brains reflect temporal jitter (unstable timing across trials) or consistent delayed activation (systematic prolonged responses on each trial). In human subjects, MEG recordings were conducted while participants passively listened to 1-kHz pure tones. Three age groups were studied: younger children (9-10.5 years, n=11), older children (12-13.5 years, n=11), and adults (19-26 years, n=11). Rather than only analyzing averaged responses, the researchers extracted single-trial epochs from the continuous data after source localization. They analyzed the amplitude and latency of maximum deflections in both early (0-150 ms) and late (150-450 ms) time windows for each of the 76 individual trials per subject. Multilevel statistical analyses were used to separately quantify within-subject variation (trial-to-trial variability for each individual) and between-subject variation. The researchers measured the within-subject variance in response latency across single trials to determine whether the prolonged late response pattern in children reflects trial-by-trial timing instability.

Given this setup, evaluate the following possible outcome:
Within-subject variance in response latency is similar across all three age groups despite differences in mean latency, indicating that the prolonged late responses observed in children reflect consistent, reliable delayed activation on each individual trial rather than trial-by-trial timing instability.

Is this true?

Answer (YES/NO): NO